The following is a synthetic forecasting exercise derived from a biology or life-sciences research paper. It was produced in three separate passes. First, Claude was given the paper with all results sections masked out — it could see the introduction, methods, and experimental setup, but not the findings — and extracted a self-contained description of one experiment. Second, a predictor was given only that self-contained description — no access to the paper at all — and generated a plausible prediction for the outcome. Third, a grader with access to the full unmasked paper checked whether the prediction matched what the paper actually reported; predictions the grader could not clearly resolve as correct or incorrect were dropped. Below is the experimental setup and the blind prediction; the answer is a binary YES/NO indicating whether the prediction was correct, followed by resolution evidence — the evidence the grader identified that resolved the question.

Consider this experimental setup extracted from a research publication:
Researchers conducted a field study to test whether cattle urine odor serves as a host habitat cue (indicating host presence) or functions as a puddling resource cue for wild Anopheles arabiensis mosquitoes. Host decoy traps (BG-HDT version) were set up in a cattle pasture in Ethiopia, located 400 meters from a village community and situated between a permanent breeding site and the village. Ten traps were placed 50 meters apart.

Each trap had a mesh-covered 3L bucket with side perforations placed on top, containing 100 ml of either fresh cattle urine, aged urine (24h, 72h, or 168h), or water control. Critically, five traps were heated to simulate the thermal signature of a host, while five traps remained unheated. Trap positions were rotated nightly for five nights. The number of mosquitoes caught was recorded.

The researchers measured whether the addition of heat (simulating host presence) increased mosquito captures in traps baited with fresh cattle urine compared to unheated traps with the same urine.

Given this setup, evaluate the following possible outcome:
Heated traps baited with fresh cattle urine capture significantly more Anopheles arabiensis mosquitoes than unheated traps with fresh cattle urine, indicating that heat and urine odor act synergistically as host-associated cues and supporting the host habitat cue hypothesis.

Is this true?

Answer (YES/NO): NO